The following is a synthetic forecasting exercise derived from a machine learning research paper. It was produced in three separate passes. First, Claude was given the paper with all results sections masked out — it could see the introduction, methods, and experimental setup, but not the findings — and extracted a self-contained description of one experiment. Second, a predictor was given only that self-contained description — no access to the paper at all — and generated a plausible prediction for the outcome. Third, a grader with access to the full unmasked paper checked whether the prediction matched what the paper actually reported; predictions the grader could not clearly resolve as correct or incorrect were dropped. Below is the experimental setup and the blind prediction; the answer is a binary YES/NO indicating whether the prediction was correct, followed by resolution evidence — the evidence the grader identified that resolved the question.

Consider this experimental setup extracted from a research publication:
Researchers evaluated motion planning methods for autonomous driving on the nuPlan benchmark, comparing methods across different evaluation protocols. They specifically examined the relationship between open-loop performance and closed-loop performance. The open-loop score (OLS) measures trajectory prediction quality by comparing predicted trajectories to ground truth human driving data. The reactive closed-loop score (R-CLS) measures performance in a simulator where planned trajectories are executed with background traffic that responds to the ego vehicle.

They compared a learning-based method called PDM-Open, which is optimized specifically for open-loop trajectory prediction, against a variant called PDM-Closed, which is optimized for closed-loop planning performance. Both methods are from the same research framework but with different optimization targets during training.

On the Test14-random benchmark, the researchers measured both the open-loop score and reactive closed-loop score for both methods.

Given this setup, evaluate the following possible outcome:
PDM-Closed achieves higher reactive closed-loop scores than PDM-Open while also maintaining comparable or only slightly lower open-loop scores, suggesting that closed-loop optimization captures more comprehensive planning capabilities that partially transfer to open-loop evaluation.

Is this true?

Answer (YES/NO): NO